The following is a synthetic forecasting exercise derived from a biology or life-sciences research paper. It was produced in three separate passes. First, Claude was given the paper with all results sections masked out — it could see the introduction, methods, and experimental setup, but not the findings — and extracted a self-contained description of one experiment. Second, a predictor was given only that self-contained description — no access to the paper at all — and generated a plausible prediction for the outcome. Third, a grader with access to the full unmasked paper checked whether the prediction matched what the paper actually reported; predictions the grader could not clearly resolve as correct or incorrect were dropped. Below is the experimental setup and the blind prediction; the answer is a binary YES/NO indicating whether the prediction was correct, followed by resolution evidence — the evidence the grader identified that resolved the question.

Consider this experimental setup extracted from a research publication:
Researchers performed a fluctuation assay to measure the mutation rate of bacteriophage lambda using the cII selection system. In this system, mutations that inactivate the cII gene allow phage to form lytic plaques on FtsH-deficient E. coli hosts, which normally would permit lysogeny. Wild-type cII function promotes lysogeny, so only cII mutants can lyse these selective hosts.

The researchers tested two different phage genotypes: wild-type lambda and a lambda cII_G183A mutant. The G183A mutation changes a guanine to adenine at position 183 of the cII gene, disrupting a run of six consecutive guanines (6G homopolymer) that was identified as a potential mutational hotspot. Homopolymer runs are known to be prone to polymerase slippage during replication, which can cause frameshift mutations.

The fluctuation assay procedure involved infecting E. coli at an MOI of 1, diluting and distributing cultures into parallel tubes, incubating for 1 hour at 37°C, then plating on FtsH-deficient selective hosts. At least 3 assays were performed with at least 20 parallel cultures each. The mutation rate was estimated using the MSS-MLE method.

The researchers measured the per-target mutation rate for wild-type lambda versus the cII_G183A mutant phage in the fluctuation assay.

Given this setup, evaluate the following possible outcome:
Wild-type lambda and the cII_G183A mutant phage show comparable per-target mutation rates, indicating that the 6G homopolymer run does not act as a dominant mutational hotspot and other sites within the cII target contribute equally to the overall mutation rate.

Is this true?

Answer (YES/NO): NO